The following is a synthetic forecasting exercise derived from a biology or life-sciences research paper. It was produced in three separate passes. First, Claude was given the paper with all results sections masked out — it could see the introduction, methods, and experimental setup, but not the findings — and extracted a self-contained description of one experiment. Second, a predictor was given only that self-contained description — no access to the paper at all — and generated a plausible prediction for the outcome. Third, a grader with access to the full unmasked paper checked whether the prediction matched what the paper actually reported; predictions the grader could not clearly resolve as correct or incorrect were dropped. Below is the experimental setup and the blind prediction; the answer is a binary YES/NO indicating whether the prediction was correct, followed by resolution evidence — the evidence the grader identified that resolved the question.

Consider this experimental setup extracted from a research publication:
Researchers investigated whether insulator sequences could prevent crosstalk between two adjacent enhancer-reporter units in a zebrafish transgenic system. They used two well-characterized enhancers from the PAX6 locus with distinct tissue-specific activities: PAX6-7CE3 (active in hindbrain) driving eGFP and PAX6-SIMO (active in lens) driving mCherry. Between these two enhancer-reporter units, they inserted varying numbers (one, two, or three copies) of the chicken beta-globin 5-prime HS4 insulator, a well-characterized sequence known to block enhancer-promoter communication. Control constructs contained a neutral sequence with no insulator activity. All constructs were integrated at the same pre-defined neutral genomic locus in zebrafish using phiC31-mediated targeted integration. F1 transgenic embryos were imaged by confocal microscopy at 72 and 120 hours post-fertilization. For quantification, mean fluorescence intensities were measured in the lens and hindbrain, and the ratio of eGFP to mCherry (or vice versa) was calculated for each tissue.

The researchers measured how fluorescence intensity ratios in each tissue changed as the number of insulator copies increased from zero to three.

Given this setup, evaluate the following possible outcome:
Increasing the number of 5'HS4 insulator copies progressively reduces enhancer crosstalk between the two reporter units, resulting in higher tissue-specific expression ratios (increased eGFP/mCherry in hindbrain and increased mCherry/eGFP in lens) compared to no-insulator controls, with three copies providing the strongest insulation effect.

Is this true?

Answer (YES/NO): YES